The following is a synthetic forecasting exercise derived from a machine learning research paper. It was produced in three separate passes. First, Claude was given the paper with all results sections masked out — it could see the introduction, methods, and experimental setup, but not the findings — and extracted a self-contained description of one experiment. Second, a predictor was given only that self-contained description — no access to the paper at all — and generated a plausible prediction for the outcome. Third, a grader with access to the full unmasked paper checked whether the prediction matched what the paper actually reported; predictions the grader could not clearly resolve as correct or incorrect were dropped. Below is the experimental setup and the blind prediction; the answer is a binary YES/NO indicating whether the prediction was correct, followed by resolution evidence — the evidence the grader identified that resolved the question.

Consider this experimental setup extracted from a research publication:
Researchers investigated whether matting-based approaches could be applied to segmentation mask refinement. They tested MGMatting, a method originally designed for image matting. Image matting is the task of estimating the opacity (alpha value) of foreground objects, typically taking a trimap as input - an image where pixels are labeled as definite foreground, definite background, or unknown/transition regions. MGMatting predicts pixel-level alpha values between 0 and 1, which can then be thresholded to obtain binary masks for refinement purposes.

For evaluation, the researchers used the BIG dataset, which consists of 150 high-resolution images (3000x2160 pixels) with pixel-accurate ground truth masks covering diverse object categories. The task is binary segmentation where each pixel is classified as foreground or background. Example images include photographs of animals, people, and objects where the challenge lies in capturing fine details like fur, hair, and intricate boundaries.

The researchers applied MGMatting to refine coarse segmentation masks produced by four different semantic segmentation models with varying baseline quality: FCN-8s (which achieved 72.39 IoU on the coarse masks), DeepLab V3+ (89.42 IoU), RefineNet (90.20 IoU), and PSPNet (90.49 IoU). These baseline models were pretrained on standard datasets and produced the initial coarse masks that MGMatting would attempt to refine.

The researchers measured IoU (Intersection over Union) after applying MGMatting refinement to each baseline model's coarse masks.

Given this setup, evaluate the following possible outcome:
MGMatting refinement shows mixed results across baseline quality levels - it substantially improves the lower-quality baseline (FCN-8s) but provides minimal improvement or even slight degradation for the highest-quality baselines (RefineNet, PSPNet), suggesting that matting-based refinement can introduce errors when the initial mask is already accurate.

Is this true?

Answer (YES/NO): NO